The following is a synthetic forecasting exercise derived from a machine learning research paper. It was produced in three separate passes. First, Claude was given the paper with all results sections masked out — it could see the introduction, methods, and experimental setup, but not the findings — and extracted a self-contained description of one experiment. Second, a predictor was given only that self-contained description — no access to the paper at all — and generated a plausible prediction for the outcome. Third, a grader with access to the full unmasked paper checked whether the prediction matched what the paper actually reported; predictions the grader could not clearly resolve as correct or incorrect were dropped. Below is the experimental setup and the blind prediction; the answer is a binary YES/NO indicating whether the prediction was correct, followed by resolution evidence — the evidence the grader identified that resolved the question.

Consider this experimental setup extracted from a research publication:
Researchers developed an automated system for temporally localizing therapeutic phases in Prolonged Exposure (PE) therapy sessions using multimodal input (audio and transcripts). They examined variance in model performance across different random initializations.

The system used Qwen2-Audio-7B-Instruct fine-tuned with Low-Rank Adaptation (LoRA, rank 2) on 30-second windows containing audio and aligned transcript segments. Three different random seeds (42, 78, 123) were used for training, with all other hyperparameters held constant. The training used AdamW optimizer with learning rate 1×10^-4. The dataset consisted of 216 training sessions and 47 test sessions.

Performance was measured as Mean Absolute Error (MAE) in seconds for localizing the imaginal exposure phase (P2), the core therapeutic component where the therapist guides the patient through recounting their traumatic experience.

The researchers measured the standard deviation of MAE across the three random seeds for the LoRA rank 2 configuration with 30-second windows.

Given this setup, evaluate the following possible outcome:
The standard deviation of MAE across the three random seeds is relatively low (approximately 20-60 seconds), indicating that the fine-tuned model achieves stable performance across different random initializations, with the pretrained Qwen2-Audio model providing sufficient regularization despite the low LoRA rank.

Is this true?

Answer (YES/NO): NO